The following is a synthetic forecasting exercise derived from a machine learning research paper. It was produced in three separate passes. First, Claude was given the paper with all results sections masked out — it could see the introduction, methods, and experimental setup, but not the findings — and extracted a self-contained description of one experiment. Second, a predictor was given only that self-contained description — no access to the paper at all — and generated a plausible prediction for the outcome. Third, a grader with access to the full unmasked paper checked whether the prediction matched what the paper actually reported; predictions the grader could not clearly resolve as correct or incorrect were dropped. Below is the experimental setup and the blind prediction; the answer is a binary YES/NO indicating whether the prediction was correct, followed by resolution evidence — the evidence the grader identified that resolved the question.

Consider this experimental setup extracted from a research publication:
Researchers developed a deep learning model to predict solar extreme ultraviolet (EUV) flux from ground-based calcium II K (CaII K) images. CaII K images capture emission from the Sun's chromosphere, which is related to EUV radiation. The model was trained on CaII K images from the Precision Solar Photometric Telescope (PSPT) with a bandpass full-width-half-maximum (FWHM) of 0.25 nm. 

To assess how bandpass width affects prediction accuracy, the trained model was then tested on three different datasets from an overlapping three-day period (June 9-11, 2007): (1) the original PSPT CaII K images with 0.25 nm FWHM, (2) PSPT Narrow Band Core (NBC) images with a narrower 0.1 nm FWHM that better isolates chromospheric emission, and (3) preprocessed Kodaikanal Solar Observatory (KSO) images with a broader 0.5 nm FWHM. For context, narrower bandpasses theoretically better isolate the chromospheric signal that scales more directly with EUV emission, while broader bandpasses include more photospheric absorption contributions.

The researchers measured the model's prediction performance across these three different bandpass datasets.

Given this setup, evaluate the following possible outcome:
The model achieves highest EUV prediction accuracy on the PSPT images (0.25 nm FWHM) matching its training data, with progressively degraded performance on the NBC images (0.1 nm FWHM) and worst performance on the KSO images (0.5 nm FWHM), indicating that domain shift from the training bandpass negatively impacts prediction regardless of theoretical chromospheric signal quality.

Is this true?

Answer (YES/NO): YES